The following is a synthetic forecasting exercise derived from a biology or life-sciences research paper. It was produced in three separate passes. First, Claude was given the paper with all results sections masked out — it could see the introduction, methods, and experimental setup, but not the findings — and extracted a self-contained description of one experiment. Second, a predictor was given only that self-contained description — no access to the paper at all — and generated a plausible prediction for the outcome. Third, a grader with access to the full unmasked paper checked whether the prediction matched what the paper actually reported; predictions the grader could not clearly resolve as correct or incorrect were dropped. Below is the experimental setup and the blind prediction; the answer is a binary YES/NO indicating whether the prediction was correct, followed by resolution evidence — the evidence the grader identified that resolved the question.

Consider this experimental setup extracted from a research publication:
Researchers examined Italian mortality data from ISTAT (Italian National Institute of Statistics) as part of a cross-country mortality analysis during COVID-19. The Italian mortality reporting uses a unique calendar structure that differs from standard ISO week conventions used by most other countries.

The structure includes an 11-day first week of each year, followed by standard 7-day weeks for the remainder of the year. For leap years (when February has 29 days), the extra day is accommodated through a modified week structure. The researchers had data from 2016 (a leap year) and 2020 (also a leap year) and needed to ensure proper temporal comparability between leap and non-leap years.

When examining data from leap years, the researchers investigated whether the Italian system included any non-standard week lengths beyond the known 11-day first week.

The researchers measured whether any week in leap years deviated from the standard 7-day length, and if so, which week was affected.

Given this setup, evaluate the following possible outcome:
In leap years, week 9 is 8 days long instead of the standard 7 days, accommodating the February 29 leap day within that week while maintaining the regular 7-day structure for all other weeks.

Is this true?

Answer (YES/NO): NO